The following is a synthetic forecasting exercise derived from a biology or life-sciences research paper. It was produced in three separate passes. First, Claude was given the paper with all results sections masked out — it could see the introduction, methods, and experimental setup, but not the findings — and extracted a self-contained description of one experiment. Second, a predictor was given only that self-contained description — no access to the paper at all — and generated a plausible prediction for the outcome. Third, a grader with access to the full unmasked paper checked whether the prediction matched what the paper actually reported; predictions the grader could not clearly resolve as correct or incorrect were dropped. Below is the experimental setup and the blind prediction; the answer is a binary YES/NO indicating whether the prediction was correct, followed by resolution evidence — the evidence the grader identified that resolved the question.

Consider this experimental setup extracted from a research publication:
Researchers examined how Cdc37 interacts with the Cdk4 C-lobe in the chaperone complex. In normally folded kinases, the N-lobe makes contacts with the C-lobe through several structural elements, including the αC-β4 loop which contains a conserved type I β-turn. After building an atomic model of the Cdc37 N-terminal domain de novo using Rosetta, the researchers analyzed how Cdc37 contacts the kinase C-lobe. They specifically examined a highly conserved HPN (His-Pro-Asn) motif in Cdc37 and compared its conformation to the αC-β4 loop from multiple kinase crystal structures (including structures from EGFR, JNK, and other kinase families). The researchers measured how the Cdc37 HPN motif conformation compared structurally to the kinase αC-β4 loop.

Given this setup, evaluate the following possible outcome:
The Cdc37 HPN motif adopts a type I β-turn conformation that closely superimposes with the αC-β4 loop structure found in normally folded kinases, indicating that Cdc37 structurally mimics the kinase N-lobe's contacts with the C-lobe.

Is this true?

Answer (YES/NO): YES